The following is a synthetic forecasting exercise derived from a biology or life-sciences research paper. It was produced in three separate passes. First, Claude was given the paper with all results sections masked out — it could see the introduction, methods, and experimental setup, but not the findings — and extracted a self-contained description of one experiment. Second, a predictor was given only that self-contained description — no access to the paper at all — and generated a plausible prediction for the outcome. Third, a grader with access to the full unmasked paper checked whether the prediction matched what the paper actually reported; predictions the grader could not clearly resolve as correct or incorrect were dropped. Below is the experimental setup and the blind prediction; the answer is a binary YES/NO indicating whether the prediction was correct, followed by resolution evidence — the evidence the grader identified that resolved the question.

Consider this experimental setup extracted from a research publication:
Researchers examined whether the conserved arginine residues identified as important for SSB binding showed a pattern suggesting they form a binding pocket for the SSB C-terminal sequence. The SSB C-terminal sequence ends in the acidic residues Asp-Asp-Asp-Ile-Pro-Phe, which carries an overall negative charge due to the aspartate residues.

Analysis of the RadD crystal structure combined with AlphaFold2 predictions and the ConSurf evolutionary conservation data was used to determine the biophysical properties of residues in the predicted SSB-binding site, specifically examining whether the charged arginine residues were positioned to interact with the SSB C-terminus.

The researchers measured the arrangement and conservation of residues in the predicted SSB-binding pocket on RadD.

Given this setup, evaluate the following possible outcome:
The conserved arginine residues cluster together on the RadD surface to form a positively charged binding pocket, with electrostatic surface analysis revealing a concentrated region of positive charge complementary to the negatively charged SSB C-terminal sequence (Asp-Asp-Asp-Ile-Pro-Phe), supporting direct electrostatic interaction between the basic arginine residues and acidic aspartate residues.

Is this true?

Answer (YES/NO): YES